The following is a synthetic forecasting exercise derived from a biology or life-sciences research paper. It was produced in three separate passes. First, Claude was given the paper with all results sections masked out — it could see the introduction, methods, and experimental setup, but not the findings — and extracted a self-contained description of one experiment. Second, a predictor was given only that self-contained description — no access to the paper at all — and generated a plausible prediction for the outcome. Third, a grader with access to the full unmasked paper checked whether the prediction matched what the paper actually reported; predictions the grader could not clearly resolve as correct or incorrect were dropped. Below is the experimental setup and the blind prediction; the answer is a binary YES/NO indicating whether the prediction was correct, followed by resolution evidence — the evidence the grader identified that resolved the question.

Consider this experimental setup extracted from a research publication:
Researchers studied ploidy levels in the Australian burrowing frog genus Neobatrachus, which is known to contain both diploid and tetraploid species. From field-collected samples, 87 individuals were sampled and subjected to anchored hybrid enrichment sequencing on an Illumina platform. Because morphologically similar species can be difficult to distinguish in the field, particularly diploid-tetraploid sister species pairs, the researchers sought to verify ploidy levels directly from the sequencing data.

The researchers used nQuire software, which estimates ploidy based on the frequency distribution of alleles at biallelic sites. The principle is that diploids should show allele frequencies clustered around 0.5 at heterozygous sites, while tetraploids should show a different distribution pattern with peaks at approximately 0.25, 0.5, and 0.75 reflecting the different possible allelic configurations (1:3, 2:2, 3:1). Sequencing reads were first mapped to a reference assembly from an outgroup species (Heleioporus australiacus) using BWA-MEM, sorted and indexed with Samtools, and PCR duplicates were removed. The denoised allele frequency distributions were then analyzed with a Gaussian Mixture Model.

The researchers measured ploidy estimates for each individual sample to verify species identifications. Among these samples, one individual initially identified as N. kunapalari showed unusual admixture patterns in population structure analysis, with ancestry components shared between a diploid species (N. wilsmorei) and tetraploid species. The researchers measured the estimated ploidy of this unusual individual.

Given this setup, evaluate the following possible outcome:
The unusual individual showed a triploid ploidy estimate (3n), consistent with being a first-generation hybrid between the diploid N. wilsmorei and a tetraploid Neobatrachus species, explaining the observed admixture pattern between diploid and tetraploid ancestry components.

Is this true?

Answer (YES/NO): YES